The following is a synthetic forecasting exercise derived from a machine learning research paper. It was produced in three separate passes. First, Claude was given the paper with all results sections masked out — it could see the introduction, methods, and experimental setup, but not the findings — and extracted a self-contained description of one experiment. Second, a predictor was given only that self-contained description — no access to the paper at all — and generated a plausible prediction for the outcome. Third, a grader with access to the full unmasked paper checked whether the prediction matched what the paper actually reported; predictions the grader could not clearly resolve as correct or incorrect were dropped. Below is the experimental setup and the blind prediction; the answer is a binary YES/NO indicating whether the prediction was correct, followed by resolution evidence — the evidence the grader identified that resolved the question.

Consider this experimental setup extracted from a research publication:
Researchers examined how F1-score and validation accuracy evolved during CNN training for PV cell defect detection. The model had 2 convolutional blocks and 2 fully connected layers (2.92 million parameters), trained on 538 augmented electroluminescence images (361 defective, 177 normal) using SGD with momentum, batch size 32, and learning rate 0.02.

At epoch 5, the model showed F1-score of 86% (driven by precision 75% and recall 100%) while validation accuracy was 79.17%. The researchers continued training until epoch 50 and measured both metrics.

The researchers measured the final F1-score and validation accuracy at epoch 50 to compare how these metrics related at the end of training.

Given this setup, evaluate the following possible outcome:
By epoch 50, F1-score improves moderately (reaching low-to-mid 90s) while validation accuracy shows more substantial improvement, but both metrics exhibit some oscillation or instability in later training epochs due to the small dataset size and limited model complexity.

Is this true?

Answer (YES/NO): NO